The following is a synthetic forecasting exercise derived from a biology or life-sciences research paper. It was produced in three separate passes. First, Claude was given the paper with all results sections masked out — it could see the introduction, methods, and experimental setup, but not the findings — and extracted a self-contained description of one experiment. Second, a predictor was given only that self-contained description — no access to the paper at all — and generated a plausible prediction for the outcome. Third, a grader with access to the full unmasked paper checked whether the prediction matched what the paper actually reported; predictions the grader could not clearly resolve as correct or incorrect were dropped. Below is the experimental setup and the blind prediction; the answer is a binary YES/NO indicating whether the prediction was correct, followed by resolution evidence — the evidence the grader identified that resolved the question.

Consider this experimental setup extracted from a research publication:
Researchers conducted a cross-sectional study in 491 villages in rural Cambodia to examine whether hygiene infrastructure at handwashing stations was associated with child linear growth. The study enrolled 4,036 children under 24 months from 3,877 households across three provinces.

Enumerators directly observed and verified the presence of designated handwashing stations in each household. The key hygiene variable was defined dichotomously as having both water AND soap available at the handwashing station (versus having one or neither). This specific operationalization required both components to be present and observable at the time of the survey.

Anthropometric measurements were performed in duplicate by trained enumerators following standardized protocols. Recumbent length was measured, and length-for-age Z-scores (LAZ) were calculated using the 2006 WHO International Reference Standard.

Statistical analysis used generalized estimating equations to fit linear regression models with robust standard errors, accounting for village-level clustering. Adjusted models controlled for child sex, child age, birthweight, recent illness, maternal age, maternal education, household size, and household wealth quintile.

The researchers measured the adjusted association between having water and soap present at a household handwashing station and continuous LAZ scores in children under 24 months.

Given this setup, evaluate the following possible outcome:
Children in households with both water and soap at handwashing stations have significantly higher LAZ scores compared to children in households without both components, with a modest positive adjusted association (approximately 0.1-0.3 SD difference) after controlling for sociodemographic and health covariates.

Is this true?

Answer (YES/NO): YES